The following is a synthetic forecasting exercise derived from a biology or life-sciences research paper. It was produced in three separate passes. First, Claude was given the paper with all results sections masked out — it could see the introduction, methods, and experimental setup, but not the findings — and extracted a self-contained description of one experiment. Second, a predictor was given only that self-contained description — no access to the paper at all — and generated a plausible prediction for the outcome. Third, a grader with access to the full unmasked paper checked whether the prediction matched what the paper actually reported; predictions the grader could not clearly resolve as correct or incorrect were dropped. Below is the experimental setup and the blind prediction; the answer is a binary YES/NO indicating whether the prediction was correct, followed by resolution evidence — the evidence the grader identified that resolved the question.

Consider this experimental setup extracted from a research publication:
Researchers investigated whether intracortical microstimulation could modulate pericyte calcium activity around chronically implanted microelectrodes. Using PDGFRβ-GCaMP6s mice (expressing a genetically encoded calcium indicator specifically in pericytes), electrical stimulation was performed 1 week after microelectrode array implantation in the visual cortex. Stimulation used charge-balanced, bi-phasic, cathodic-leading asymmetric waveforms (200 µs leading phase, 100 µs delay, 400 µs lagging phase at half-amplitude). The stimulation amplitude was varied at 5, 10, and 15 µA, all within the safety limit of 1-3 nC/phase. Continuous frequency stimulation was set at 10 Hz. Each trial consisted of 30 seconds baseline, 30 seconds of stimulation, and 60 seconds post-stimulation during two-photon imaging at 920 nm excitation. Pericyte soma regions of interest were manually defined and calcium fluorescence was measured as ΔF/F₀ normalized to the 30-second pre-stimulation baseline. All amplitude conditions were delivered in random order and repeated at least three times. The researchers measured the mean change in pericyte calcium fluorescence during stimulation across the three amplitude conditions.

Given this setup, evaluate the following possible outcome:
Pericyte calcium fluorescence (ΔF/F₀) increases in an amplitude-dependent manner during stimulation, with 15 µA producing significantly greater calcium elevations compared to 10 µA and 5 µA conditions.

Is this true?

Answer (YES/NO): NO